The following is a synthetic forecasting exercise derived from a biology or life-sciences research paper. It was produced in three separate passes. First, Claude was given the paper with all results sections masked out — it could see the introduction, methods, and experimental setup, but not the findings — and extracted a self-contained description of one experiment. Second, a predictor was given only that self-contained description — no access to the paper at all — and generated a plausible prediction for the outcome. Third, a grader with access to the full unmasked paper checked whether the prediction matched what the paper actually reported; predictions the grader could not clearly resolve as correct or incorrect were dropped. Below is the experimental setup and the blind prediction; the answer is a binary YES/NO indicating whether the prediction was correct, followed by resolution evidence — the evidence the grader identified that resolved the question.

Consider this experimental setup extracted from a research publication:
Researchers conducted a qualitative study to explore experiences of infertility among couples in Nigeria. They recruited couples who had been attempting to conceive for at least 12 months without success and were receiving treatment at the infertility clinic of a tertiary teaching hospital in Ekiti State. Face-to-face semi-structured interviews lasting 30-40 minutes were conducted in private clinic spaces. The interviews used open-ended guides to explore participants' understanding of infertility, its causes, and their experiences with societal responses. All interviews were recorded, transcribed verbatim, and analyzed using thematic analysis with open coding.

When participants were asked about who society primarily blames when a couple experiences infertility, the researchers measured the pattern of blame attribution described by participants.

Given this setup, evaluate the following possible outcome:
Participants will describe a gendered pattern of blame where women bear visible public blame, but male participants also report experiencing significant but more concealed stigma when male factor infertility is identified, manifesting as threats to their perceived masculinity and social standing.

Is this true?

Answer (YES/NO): NO